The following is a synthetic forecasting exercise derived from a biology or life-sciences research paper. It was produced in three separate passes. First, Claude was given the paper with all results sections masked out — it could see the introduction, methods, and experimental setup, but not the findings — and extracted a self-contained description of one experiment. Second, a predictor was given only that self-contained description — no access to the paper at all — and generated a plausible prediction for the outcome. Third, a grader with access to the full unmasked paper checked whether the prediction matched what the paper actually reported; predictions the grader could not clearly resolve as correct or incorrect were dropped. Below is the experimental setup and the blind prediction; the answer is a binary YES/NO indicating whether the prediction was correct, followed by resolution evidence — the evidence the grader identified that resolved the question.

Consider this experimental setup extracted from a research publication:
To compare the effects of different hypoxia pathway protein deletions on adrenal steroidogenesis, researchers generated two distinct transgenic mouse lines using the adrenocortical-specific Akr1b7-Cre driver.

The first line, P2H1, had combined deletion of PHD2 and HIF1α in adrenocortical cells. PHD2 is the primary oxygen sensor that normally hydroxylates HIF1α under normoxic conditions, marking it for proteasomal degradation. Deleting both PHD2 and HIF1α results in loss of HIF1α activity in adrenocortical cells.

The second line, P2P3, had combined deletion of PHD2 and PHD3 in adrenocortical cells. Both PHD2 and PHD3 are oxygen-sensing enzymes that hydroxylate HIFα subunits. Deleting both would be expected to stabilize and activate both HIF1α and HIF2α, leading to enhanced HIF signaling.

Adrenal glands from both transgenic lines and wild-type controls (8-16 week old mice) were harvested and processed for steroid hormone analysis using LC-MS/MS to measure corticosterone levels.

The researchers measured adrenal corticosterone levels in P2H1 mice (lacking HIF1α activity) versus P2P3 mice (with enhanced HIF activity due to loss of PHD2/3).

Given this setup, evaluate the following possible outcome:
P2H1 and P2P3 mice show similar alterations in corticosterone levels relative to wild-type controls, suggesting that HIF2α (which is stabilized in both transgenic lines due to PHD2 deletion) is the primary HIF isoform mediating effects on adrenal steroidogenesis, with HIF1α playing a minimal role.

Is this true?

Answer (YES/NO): NO